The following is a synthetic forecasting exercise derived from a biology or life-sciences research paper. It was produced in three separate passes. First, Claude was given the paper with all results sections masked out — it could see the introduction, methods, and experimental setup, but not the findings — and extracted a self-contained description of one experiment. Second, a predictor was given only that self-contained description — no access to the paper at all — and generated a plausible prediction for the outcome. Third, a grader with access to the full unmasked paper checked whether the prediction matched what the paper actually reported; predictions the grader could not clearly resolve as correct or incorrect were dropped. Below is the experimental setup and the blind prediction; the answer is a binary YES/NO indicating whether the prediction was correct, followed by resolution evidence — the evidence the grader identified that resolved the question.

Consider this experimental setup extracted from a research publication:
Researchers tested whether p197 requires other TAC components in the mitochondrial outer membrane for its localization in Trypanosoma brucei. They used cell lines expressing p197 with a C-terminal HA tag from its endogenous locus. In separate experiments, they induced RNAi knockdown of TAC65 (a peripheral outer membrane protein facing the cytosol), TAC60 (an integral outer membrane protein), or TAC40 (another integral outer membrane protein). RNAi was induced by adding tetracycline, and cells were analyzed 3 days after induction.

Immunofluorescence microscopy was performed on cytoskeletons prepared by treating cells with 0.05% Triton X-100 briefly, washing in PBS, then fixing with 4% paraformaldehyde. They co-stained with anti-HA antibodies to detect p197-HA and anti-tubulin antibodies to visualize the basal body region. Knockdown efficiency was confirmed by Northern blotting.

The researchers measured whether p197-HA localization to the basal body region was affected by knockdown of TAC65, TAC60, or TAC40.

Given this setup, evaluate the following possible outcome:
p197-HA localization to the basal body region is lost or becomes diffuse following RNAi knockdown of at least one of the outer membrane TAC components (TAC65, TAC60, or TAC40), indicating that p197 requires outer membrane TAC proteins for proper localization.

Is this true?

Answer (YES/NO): NO